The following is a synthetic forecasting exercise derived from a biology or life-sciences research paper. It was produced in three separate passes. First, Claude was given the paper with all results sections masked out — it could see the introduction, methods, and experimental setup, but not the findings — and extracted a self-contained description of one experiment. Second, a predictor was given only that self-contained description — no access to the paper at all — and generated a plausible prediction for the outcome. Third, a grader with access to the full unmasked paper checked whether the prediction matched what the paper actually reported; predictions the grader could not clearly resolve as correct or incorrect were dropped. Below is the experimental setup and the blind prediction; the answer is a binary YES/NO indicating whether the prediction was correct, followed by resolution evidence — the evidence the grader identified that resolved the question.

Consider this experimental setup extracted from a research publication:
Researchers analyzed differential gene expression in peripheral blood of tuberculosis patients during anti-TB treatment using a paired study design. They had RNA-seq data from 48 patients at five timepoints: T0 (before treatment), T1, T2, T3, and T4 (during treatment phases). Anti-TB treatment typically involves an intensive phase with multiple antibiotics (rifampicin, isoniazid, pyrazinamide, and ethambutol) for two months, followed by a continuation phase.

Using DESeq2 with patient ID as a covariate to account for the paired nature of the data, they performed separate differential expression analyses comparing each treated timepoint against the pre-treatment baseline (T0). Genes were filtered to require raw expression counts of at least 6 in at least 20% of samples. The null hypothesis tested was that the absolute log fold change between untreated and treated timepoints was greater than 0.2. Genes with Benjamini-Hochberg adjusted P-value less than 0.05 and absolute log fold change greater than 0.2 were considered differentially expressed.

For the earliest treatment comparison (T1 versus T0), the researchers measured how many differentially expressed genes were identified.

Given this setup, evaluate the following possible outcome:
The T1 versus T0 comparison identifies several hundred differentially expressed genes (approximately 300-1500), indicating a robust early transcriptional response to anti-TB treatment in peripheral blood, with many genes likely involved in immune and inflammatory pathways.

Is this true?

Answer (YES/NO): NO